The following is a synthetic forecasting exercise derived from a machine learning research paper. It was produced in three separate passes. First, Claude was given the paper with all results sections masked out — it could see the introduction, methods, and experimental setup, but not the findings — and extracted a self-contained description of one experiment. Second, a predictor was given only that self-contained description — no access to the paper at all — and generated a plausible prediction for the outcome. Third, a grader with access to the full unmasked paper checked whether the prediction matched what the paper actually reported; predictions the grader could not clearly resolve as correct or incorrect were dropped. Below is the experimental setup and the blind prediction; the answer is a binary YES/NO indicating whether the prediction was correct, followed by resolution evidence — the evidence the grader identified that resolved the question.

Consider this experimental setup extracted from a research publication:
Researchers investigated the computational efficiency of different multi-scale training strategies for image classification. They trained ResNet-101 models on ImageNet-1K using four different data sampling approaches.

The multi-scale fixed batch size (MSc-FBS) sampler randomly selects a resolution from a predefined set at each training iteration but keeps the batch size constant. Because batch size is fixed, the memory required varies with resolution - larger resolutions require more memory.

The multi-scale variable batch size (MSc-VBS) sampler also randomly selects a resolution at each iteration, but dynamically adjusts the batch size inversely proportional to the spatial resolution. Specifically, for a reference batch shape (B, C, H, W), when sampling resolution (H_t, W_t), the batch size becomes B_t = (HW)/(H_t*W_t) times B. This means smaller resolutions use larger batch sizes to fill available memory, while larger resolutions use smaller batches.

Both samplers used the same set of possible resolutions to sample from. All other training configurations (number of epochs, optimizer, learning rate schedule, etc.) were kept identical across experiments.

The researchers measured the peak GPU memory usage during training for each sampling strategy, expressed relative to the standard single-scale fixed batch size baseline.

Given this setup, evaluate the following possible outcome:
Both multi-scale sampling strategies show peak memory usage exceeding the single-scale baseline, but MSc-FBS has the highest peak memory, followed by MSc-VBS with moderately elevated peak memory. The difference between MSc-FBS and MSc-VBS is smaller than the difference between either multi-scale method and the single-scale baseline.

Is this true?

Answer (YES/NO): NO